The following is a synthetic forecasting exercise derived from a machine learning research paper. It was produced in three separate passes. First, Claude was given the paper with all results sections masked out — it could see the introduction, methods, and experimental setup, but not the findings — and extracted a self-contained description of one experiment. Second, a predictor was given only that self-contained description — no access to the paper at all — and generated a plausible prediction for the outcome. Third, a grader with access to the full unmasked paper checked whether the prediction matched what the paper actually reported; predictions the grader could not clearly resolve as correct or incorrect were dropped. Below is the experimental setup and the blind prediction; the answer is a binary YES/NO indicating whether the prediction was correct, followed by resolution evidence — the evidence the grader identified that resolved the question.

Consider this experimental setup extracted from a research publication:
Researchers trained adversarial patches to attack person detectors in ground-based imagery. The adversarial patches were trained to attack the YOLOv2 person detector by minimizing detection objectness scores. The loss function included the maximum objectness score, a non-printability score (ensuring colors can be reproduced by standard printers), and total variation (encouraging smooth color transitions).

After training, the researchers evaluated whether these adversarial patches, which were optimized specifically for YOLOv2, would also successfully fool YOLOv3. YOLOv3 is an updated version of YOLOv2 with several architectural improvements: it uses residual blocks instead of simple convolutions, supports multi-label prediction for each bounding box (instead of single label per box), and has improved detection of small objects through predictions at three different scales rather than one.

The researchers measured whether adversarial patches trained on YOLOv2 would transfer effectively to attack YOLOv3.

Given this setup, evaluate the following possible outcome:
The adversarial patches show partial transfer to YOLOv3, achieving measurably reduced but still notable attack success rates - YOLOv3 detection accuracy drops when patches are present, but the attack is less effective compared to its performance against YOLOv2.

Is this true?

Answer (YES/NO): NO